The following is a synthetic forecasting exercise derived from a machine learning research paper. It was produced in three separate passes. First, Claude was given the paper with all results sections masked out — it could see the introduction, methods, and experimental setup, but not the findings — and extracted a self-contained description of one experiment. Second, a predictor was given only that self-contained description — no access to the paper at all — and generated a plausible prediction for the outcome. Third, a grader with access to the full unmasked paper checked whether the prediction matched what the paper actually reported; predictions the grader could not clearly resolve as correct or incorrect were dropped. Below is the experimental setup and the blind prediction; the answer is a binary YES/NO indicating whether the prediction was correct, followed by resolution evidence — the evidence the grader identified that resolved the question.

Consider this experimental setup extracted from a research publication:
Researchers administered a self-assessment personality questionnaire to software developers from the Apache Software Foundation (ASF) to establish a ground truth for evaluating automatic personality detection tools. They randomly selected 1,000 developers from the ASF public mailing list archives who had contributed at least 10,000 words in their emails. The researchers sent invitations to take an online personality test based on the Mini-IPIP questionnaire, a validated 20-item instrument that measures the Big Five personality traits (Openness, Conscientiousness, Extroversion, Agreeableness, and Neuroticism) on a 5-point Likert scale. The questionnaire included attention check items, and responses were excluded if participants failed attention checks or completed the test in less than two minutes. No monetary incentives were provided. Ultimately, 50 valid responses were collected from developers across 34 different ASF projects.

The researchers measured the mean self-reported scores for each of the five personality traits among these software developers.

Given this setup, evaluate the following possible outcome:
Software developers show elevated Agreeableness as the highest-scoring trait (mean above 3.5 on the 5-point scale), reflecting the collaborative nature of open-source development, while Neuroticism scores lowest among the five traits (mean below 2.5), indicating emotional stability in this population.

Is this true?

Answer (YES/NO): NO